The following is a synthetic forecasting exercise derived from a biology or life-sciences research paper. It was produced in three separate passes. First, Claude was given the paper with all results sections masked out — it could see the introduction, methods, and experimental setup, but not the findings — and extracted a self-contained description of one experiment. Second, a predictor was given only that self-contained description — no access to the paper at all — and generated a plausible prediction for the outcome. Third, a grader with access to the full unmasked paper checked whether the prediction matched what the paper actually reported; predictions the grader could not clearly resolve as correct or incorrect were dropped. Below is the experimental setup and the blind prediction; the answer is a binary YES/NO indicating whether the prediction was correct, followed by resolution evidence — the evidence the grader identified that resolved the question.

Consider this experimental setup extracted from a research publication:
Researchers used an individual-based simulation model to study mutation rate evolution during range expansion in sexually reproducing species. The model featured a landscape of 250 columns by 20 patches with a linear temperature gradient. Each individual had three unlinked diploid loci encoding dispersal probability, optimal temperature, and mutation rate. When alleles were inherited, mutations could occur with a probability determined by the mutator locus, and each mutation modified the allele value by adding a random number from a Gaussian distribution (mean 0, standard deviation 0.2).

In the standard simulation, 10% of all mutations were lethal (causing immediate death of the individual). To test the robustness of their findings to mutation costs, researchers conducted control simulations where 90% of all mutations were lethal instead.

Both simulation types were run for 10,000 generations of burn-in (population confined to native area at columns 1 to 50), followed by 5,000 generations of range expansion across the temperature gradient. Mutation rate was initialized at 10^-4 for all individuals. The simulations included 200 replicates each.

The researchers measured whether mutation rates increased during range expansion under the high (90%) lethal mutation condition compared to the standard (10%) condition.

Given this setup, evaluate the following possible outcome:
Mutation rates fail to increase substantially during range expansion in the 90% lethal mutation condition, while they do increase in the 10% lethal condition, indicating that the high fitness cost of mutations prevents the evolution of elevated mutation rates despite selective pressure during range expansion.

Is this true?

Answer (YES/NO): NO